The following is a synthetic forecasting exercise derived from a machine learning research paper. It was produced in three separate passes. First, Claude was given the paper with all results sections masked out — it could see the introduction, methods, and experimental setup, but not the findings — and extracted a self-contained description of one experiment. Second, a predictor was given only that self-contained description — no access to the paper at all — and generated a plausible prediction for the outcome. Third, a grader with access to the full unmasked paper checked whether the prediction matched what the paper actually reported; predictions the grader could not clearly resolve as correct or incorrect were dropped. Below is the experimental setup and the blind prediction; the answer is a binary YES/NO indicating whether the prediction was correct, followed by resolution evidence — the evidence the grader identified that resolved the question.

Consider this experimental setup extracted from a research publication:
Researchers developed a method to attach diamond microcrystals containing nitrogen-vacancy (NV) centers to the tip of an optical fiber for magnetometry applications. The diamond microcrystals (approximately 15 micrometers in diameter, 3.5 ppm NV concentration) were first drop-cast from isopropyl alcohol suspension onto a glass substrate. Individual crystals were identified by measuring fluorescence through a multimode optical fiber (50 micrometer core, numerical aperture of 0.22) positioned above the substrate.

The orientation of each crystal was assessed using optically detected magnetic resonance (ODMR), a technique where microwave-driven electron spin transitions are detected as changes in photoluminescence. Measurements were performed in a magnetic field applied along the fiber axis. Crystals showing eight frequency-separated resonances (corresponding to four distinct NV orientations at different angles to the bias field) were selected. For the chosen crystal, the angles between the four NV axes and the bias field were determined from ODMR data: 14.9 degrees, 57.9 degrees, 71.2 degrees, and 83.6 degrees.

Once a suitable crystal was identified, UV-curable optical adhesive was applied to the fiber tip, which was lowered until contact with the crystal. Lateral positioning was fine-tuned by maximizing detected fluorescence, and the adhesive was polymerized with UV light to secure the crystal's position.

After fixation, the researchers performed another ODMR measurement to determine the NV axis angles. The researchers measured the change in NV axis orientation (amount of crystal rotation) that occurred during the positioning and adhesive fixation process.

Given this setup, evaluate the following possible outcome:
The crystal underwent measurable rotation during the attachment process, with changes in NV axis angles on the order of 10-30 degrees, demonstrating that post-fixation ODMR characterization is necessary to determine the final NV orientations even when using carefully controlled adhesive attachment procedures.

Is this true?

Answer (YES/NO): NO